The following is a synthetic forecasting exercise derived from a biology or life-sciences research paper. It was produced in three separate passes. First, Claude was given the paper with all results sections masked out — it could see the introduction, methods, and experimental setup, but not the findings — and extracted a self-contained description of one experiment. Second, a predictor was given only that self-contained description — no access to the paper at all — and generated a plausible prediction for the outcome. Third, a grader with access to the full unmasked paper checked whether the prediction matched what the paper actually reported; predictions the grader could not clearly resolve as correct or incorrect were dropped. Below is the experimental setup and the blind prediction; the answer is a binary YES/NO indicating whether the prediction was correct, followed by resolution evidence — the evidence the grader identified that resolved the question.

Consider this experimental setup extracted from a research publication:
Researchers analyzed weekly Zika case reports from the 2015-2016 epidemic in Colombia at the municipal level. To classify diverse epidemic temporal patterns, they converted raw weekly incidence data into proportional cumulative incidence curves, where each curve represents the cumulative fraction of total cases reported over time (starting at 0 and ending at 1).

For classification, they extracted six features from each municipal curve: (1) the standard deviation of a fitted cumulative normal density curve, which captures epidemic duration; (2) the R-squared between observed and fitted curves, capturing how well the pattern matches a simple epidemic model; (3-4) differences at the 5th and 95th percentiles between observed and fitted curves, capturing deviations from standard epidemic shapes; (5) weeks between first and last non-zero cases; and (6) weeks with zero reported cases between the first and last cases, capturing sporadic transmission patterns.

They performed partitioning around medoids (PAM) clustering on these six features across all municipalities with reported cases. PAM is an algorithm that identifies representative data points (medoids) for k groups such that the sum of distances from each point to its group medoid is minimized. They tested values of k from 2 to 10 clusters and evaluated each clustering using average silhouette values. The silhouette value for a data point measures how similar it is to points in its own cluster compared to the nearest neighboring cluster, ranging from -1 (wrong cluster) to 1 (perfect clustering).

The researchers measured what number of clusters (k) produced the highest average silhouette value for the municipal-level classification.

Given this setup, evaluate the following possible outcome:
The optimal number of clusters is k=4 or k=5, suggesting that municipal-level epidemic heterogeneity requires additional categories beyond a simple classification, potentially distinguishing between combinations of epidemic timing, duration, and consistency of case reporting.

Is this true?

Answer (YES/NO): NO